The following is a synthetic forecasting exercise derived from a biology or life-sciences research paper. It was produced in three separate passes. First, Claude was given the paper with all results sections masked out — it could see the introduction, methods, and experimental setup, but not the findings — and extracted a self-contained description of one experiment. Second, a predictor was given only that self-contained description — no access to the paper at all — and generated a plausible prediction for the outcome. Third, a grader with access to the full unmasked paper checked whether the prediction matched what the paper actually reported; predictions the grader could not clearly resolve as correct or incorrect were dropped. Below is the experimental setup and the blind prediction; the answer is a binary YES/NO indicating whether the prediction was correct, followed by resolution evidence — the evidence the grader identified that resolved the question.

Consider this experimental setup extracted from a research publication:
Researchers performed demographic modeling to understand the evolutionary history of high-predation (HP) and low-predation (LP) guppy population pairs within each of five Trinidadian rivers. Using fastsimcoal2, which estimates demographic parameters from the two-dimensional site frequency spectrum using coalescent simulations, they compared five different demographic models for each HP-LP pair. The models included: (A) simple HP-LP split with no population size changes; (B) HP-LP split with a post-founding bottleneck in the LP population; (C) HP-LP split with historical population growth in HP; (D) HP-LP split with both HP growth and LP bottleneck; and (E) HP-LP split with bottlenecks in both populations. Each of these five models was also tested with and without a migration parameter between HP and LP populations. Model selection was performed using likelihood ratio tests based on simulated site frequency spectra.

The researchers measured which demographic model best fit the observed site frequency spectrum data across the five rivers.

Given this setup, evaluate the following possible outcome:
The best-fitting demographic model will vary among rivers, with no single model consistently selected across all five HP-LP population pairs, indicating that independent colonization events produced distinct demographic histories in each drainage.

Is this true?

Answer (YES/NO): YES